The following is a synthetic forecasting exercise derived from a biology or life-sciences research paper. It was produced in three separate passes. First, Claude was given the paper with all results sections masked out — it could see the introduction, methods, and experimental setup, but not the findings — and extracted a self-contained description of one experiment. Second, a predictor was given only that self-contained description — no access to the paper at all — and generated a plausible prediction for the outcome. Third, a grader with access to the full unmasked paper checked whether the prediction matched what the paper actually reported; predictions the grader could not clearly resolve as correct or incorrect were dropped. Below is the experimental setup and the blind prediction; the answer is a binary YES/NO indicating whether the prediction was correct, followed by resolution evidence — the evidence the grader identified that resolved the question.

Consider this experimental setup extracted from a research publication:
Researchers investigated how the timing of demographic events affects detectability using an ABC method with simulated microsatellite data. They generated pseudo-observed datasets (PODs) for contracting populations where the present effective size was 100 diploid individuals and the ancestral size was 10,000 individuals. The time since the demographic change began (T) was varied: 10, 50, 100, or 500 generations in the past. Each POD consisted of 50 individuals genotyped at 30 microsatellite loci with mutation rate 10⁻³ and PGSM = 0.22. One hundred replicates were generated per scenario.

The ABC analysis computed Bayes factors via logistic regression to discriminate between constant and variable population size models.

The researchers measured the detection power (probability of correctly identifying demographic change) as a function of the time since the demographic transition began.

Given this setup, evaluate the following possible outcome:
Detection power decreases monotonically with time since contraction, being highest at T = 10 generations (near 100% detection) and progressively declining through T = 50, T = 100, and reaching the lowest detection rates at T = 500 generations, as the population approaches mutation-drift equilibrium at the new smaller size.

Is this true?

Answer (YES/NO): NO